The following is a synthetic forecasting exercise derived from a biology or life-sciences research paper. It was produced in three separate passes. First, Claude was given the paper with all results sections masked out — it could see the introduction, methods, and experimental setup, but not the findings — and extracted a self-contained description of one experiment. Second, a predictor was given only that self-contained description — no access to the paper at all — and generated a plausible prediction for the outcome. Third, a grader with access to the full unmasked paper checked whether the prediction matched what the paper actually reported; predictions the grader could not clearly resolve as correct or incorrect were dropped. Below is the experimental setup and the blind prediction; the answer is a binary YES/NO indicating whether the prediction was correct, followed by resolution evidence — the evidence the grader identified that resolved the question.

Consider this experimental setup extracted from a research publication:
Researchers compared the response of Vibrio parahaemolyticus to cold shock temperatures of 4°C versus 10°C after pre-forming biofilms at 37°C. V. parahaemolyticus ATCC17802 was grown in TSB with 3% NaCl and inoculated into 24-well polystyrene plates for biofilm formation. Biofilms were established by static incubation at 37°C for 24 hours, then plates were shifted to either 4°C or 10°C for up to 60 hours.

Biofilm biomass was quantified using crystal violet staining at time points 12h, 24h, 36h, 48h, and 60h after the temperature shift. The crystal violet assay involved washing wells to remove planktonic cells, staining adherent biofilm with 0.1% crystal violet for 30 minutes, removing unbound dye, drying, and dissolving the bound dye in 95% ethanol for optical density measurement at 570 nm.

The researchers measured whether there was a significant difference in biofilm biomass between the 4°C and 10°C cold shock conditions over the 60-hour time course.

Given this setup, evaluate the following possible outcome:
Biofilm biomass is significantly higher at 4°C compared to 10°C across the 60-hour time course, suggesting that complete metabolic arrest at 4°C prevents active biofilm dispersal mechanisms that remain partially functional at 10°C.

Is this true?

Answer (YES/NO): NO